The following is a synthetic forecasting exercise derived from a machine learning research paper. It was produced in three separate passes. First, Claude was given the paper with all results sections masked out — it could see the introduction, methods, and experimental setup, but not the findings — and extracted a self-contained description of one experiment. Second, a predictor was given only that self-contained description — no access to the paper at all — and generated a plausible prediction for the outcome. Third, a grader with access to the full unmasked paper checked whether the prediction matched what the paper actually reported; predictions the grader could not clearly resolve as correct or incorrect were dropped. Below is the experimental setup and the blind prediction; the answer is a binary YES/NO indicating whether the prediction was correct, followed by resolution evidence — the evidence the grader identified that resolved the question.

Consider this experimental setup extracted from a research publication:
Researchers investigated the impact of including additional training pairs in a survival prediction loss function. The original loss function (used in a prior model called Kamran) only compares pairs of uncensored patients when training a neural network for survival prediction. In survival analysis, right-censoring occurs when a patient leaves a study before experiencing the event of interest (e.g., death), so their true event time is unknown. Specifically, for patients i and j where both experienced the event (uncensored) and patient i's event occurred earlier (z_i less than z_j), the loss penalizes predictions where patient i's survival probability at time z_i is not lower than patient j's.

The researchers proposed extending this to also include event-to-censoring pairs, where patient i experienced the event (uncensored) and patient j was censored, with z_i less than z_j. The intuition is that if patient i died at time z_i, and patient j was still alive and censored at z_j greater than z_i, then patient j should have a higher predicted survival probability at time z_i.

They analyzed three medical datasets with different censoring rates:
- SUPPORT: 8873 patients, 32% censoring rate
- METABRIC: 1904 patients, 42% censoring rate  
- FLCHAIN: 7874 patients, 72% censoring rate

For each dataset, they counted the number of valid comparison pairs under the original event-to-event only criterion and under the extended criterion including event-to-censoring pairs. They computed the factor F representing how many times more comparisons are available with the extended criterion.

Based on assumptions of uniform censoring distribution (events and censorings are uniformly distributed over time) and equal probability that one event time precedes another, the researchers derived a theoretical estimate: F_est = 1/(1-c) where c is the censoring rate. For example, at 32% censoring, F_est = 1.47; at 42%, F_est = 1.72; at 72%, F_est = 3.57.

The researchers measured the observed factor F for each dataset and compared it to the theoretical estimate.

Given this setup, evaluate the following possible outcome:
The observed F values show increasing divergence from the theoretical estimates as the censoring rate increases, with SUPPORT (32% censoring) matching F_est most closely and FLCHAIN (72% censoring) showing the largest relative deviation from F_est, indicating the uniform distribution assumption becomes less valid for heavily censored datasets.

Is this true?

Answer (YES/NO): NO